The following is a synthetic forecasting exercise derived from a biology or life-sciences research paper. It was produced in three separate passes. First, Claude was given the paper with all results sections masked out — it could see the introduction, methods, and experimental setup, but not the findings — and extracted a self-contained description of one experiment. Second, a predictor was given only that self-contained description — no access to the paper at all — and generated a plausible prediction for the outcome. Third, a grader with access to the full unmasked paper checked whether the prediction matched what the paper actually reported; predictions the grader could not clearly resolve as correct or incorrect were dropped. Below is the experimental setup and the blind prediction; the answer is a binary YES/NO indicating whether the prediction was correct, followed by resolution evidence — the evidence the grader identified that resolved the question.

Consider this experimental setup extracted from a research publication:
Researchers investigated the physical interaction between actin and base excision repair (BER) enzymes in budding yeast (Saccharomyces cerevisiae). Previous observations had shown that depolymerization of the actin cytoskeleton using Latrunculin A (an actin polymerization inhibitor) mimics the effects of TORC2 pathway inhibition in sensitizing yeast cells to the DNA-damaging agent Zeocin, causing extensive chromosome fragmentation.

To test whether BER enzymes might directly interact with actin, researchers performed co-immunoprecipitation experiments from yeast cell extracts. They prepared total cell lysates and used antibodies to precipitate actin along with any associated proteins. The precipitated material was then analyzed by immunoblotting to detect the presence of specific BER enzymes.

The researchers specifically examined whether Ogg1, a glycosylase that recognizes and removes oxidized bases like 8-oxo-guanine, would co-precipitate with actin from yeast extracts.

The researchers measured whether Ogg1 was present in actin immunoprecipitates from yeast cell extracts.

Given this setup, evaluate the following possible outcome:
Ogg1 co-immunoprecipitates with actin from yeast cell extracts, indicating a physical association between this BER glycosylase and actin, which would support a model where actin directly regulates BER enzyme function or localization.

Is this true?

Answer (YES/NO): NO